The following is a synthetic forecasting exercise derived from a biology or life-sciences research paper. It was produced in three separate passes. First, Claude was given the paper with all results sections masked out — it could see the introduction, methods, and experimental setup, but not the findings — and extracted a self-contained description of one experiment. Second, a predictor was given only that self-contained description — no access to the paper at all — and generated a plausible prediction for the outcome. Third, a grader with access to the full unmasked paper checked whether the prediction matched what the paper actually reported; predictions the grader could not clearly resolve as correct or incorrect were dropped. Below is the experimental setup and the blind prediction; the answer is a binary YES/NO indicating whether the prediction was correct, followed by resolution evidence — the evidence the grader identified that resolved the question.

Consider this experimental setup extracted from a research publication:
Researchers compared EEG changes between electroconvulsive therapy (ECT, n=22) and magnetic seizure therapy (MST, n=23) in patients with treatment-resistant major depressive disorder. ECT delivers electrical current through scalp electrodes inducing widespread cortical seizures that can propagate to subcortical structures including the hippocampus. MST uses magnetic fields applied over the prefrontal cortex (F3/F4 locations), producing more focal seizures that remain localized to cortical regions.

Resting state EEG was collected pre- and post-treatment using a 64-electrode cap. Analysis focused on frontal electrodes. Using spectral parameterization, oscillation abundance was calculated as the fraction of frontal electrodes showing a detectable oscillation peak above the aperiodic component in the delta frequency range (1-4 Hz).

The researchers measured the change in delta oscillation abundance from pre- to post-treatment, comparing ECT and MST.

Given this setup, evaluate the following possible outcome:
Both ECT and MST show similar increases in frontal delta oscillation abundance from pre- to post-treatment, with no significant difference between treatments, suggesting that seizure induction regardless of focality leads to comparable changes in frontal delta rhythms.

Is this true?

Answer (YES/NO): NO